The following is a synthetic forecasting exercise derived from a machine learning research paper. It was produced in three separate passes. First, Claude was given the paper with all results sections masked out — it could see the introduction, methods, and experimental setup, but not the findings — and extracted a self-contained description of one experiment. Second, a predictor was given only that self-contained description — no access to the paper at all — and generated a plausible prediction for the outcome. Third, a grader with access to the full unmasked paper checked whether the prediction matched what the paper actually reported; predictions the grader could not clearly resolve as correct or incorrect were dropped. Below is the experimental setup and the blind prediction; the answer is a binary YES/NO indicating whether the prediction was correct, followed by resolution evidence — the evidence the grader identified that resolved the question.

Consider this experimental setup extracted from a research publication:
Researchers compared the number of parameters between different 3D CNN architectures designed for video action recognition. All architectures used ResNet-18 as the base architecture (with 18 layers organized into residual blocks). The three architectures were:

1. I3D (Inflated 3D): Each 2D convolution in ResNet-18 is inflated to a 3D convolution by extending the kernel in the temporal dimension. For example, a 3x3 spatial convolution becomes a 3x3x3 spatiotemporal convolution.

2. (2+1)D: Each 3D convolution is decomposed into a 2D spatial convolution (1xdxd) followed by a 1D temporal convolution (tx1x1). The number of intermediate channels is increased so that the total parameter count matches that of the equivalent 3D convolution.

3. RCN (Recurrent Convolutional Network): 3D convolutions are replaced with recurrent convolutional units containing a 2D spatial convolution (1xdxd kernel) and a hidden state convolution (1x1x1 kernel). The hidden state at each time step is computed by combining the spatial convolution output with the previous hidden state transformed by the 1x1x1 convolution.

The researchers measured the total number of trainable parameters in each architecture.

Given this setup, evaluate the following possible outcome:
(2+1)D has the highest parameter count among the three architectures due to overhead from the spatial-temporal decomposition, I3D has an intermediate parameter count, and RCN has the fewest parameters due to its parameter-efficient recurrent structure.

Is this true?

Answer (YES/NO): NO